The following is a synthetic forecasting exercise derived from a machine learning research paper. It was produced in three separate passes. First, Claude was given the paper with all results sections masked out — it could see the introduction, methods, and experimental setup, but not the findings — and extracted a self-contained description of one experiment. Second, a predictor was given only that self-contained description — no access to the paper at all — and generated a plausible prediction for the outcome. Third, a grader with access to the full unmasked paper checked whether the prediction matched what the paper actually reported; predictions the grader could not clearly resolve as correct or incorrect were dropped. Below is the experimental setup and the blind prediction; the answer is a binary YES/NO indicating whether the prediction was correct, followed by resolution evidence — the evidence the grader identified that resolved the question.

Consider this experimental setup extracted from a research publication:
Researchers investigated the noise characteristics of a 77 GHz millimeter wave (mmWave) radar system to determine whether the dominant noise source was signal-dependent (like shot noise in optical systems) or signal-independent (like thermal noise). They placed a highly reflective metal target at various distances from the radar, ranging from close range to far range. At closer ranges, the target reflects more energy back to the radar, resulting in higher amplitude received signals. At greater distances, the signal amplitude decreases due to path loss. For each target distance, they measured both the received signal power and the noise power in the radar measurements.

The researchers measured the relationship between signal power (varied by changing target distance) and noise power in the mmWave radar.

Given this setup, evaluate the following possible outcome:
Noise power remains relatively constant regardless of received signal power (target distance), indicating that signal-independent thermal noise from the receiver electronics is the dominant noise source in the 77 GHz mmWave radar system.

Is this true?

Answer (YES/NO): YES